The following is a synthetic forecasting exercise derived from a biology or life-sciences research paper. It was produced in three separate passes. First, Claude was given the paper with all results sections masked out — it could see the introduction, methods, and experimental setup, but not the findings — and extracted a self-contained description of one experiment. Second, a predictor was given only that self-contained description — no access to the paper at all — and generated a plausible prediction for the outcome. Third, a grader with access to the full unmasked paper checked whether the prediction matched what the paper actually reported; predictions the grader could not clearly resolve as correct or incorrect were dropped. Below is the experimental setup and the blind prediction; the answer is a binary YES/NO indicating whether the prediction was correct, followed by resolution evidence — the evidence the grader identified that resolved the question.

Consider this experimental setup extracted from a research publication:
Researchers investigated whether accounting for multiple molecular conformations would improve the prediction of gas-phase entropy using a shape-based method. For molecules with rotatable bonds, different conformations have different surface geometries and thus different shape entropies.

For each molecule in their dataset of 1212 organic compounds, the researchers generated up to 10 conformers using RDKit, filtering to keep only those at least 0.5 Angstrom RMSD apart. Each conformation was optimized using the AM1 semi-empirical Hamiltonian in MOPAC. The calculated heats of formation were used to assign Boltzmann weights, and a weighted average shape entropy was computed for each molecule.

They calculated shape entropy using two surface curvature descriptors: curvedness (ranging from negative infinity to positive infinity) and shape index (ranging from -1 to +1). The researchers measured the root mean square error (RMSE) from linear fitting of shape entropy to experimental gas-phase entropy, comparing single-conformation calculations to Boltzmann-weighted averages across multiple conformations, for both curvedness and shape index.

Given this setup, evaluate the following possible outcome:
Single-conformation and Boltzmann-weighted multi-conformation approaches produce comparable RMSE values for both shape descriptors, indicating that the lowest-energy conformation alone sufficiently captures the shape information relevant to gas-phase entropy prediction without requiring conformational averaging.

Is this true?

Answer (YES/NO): NO